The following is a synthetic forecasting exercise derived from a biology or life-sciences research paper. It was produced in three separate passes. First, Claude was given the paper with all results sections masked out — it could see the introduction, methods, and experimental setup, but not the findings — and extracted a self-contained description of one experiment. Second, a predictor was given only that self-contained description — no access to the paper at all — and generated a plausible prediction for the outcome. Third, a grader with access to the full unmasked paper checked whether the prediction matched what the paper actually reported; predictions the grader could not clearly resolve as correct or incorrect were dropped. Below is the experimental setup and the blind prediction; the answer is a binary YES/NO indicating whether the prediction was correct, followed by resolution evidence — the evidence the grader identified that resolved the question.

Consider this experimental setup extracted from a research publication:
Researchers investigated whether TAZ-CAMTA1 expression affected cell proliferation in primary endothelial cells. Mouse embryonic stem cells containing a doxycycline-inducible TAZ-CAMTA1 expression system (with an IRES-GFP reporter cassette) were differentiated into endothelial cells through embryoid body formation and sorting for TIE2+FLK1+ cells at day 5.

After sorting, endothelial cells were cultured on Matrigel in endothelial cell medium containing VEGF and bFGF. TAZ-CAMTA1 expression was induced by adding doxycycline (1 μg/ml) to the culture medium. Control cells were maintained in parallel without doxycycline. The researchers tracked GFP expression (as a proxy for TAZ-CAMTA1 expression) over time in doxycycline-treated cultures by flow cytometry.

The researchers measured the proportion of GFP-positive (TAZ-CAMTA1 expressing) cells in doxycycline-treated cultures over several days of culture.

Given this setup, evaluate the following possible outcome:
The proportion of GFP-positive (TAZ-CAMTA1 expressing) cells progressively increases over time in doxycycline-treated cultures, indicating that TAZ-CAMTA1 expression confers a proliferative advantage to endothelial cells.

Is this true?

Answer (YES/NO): NO